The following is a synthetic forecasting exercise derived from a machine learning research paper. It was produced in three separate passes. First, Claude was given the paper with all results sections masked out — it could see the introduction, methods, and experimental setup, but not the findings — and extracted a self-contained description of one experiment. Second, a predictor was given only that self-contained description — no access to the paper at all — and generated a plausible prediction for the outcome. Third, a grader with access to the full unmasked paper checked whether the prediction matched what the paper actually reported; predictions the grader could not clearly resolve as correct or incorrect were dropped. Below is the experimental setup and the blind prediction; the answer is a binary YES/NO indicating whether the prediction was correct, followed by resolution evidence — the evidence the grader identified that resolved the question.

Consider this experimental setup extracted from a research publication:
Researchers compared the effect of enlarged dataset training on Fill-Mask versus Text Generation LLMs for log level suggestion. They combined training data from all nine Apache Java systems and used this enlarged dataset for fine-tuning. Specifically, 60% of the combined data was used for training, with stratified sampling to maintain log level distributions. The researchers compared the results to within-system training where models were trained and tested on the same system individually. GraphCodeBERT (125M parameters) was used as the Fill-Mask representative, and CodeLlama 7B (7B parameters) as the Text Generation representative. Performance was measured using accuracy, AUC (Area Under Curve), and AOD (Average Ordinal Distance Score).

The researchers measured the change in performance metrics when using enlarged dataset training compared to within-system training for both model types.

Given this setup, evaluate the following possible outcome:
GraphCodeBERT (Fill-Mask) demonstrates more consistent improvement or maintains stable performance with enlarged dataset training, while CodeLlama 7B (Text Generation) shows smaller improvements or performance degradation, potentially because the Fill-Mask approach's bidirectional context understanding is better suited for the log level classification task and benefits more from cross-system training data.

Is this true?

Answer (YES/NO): NO